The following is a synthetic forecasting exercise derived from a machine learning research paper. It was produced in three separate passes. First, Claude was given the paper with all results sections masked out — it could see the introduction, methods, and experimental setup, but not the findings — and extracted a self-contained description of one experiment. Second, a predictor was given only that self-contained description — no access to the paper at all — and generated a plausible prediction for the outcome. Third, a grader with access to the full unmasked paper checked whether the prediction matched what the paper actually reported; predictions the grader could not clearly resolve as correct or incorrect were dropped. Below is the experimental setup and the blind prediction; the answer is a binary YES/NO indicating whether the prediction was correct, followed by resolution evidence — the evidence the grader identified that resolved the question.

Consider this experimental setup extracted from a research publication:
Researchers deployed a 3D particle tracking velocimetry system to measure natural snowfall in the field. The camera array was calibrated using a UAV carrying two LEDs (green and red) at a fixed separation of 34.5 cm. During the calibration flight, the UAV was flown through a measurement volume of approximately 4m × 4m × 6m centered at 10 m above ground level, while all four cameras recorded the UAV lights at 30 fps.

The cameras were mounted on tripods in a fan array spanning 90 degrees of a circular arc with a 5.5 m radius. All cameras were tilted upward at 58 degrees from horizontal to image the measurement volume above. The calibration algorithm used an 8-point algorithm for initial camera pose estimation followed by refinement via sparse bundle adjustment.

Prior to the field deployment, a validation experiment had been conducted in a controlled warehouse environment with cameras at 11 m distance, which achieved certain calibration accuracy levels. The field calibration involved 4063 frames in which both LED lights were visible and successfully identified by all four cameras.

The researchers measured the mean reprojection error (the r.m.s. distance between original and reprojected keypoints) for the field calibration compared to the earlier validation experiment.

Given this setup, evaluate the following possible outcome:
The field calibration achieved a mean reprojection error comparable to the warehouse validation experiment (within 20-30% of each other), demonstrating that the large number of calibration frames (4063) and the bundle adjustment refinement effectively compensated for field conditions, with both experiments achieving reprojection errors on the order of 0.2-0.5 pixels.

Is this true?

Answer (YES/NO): NO